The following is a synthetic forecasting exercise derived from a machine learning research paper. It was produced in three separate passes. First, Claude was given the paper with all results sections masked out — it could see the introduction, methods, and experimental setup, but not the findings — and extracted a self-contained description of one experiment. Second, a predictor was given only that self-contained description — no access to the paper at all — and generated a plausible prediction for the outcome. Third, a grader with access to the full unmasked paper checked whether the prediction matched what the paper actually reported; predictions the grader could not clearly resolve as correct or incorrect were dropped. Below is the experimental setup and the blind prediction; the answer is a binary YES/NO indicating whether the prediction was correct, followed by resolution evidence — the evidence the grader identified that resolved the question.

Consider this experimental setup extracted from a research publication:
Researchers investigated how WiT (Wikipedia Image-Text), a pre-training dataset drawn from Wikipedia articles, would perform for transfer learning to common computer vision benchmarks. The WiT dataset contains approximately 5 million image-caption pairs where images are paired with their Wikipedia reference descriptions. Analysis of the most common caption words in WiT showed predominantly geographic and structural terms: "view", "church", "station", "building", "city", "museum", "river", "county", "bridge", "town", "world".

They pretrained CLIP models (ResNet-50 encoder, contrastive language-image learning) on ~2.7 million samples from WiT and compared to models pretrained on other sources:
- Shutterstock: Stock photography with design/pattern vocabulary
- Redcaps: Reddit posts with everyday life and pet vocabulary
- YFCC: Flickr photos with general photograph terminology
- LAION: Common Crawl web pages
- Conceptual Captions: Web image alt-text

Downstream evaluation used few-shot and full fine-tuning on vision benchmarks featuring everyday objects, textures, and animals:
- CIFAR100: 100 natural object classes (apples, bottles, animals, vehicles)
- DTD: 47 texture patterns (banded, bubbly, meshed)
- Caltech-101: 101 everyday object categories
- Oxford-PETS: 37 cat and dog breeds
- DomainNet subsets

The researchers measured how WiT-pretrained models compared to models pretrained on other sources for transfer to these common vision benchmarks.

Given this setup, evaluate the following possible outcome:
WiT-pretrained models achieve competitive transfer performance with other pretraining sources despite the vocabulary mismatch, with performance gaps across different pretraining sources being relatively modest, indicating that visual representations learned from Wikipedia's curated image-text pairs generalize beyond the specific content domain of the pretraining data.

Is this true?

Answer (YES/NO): NO